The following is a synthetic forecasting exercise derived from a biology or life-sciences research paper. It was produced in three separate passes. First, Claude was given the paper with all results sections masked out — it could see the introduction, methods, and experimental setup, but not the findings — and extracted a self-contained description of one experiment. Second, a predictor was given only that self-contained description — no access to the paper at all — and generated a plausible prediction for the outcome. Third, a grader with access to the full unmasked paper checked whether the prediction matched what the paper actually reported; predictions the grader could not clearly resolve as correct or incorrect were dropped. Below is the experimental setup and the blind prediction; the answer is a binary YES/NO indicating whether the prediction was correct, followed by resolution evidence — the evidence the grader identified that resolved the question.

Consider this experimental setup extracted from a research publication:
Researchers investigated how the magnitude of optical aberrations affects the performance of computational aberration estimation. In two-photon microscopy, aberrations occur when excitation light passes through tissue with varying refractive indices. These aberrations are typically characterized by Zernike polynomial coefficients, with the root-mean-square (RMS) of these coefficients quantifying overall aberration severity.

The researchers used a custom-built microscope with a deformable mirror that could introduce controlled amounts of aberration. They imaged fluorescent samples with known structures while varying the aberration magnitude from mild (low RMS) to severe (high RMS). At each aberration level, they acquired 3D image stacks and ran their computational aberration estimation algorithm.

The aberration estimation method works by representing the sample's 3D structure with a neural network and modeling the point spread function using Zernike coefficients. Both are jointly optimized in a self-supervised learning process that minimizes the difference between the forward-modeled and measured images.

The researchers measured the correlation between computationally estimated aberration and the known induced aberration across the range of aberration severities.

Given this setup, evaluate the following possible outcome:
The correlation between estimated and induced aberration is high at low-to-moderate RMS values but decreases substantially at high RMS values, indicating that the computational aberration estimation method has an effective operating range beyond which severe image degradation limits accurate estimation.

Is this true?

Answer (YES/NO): YES